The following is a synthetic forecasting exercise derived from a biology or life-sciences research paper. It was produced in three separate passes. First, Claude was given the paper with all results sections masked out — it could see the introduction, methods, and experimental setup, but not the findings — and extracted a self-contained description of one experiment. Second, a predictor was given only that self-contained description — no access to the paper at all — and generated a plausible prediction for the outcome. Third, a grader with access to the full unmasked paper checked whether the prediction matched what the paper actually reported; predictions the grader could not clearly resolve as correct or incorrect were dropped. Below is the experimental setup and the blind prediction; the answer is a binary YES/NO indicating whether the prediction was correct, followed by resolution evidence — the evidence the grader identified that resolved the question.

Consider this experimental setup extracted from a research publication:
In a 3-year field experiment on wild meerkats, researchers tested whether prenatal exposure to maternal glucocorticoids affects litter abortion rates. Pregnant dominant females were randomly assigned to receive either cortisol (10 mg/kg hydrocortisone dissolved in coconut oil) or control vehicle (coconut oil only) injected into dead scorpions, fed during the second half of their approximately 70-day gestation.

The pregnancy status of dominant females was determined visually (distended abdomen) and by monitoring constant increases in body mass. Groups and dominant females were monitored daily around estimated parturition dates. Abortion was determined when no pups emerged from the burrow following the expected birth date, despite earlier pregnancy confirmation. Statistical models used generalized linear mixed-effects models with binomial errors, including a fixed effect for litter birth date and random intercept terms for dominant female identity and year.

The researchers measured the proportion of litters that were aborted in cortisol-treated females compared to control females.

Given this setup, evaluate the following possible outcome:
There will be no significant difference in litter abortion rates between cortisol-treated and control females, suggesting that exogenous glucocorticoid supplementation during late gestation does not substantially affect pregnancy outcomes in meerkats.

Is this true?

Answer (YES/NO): YES